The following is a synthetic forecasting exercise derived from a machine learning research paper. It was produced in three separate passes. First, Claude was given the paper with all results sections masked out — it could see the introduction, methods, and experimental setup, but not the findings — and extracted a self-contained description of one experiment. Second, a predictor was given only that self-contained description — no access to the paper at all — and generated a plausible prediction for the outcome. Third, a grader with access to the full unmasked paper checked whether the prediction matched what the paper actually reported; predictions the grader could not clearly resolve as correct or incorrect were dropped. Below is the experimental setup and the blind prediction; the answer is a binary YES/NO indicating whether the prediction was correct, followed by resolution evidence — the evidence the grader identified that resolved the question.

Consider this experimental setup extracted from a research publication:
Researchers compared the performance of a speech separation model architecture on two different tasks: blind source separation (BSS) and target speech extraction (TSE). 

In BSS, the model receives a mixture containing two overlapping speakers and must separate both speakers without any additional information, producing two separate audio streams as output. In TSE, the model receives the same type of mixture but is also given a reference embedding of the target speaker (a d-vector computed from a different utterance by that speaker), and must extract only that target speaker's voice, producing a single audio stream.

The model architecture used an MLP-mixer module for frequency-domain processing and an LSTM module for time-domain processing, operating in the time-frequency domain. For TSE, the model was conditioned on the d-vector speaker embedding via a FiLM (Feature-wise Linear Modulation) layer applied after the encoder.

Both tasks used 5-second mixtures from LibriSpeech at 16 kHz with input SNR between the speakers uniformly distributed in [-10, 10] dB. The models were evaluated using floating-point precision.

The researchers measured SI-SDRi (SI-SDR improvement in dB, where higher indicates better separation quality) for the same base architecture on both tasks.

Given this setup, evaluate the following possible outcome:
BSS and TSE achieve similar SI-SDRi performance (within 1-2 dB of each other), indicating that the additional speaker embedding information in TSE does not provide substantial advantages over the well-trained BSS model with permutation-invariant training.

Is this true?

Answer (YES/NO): YES